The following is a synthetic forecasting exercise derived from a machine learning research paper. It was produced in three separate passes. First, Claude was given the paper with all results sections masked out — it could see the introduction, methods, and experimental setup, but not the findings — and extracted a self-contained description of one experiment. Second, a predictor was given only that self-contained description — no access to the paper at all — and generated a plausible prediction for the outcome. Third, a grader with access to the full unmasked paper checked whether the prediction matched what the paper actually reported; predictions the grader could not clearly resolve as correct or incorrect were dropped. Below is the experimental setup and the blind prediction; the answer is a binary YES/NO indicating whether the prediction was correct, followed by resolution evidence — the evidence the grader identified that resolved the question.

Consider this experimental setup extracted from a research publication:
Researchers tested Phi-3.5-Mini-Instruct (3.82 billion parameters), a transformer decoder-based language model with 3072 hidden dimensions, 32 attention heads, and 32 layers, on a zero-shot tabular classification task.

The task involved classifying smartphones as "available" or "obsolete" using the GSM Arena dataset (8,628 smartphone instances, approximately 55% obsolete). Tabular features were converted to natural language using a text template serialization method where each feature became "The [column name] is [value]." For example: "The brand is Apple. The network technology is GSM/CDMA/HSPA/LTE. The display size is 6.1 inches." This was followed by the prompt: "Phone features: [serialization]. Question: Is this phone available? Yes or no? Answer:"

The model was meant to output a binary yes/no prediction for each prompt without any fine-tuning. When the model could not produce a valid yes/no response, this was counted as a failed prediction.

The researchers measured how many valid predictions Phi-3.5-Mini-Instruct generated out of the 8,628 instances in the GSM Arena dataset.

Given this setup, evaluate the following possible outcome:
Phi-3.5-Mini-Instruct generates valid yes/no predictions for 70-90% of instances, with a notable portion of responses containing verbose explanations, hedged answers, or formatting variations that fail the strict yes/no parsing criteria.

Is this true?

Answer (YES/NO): NO